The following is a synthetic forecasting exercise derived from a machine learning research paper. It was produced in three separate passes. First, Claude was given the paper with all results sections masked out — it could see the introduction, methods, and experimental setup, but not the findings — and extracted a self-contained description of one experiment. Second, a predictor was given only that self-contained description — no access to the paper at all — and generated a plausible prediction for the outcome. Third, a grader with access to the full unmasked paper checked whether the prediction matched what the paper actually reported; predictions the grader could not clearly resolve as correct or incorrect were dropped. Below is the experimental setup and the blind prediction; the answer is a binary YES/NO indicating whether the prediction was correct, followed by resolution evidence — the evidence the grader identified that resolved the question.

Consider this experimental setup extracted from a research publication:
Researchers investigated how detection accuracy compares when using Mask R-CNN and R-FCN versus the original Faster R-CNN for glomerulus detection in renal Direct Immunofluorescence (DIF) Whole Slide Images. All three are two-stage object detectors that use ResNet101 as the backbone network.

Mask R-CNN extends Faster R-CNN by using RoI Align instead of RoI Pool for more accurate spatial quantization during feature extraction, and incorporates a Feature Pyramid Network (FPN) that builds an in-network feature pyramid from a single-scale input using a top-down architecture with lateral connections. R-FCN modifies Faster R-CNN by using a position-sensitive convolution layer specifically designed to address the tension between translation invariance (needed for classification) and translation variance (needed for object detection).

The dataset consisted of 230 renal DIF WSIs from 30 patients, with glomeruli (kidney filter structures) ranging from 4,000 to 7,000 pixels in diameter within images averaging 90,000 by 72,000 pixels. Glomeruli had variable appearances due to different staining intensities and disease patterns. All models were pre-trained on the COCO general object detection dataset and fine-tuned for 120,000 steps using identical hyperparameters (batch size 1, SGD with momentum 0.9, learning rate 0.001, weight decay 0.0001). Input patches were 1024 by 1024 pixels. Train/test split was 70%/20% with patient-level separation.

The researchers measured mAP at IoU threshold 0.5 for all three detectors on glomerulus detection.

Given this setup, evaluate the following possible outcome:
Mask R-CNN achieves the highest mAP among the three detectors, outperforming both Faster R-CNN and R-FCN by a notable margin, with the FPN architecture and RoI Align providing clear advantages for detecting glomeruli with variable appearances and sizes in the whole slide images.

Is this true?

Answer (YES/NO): NO